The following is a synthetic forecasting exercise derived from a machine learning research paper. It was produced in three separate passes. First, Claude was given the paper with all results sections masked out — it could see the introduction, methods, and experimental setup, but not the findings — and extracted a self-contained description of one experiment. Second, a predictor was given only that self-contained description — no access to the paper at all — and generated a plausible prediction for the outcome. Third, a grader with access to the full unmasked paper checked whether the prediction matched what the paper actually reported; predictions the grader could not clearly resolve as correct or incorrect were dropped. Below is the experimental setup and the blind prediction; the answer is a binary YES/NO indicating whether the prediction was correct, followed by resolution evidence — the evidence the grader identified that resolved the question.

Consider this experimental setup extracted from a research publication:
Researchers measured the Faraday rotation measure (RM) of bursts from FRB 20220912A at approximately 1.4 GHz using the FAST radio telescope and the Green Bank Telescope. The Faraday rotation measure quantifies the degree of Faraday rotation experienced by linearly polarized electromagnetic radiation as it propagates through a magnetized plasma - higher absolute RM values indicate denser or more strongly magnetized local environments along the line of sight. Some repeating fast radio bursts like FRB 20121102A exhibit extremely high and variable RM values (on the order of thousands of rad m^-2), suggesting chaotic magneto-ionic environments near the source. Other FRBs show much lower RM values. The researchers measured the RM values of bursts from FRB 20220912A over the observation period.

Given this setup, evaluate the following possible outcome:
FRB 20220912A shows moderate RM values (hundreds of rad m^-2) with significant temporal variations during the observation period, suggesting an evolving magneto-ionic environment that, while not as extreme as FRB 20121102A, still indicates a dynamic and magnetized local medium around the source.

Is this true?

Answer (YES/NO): NO